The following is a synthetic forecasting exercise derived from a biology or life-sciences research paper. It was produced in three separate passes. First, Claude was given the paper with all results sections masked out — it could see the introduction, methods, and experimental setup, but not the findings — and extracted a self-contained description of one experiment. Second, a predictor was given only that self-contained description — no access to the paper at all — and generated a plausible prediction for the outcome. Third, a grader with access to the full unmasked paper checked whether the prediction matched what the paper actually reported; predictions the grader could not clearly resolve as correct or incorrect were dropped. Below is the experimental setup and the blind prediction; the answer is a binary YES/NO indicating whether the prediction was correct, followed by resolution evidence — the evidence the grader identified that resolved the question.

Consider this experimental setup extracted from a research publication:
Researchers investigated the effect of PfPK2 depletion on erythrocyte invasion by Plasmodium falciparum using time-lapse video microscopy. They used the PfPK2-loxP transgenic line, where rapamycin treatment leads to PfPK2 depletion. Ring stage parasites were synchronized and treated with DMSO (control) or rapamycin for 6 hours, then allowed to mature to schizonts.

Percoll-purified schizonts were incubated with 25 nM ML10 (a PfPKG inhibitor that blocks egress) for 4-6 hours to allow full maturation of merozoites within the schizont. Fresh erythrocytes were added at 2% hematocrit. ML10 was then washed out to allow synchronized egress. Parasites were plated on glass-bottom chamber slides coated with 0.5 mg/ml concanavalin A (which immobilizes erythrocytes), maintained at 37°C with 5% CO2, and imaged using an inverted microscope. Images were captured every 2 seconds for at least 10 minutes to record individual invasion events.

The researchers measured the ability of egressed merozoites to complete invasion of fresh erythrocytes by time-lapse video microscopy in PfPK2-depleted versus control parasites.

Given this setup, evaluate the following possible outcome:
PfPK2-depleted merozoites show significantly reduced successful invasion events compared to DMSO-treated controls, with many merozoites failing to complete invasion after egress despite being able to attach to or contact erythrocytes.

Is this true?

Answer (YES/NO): YES